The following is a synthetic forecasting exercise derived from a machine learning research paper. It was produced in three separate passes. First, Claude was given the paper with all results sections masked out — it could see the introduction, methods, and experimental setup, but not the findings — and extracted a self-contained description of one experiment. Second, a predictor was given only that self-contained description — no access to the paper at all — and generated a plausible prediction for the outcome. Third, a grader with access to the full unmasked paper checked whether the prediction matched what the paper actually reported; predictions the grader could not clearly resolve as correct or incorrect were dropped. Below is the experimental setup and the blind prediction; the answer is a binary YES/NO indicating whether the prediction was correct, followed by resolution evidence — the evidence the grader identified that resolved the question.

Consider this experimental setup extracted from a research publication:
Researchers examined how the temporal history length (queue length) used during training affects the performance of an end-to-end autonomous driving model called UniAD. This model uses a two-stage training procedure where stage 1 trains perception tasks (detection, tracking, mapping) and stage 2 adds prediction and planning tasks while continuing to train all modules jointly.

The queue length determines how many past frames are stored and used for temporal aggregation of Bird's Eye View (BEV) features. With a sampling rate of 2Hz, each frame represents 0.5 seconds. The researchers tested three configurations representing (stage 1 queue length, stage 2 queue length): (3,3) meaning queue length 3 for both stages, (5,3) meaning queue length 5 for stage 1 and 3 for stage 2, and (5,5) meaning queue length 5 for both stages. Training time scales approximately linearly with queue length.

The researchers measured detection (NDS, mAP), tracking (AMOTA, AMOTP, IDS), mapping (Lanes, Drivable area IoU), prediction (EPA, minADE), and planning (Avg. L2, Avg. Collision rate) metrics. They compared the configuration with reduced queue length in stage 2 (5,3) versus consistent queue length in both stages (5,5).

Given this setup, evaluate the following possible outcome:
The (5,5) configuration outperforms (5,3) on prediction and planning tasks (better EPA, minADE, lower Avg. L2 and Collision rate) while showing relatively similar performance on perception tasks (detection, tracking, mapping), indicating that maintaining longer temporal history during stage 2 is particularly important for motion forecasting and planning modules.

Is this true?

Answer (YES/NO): NO